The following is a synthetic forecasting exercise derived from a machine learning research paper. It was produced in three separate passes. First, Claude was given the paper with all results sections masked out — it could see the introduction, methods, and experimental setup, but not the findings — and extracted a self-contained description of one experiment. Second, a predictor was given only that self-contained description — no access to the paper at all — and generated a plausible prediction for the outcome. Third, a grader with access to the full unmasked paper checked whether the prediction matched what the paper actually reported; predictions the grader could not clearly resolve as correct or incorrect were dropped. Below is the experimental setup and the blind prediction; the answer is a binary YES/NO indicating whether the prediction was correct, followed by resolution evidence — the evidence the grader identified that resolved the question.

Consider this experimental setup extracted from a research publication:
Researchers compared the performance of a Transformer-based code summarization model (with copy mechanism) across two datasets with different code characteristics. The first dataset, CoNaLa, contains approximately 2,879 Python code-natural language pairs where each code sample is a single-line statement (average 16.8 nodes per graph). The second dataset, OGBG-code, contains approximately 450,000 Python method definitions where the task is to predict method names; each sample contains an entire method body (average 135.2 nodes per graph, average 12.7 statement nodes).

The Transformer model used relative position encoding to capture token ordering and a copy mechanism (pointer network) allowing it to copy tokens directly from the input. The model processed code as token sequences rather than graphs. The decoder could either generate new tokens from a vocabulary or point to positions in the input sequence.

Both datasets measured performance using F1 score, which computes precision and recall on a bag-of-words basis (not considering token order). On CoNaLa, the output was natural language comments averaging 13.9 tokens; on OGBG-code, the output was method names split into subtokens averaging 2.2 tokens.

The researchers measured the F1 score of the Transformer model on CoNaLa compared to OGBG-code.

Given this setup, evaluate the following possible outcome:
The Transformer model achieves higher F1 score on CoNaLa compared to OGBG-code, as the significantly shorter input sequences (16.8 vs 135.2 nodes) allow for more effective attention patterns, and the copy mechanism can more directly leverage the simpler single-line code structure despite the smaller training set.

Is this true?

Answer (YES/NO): YES